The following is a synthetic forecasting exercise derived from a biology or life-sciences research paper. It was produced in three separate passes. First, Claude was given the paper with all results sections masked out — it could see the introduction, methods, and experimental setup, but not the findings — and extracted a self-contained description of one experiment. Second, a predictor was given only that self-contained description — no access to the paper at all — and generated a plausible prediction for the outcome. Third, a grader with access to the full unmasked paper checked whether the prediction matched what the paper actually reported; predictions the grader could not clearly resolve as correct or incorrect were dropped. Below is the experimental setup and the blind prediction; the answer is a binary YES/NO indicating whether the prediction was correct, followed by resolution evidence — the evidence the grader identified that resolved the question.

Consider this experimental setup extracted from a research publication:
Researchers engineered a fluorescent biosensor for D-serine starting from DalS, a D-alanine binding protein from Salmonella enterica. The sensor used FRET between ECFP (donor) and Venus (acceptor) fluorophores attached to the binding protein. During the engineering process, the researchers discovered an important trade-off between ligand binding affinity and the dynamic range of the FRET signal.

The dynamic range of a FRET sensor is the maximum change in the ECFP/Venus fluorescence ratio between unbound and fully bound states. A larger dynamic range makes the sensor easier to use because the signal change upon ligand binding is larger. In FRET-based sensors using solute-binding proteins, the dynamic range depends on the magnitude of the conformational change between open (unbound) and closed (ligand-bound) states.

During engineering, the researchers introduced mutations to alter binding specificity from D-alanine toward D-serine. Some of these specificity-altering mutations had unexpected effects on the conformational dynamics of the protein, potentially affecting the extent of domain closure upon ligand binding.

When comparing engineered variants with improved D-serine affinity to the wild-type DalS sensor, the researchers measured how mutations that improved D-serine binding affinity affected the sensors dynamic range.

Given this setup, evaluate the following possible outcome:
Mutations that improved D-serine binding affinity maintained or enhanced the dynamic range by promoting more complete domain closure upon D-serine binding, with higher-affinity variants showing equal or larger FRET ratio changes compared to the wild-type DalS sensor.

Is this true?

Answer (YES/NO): NO